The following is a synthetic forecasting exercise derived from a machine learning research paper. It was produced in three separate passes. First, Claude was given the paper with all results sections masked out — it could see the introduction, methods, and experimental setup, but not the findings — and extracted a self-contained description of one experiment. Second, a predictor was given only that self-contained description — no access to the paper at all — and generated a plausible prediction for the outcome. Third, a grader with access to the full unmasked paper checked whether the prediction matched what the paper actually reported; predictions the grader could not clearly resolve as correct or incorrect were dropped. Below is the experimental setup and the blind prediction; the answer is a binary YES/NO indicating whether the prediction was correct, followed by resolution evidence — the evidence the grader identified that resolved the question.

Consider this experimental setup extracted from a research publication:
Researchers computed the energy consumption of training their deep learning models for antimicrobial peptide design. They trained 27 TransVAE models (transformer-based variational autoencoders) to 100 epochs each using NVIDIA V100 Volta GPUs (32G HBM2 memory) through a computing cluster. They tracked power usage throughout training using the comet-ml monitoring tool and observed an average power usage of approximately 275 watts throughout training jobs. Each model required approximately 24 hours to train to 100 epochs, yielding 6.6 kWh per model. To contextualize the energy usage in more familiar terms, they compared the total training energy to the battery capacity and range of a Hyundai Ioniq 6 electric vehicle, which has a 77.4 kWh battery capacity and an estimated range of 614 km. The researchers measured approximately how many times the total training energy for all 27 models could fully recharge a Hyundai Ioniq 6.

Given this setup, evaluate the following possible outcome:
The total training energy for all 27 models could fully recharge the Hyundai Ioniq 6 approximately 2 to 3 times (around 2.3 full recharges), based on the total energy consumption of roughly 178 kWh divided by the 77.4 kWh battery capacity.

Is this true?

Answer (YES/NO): YES